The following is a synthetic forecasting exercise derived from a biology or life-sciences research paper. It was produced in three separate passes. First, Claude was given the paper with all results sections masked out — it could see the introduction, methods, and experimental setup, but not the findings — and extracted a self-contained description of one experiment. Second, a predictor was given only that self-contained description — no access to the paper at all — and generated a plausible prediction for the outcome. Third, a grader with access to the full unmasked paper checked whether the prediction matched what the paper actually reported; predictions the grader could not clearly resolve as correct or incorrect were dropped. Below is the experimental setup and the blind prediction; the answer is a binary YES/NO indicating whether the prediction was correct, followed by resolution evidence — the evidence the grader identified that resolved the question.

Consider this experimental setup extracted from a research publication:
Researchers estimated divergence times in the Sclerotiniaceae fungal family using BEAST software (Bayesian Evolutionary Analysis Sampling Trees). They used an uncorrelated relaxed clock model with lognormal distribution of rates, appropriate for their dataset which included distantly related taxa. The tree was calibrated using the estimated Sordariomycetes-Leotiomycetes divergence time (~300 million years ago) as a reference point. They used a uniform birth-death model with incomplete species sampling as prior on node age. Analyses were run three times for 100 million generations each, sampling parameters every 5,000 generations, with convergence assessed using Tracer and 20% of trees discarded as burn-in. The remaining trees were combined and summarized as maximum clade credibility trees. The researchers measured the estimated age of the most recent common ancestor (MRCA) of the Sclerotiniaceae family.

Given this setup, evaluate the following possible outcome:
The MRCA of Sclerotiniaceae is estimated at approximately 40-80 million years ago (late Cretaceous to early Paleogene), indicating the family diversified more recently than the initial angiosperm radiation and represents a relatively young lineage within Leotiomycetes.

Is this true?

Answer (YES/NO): YES